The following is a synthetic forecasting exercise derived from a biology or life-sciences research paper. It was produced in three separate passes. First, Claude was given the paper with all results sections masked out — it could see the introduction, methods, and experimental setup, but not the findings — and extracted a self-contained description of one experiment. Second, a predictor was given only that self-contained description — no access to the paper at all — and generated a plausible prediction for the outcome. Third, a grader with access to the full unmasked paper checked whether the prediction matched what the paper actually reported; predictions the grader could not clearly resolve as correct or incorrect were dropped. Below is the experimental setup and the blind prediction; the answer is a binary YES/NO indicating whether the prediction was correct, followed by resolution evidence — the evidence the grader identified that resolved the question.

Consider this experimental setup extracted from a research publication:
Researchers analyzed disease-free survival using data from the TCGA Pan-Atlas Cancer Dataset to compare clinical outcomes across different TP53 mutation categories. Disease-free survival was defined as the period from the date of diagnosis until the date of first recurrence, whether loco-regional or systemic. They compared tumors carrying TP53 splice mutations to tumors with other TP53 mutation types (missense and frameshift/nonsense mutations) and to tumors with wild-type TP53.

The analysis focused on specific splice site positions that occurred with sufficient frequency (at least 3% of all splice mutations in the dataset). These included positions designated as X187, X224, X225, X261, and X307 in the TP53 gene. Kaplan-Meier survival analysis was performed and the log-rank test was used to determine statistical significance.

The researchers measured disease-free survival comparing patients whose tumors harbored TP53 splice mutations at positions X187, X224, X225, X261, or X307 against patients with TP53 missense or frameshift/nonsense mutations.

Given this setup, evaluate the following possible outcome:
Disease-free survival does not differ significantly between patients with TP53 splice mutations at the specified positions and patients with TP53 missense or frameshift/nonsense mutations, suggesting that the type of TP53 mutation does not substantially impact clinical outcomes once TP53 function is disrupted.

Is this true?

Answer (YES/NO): YES